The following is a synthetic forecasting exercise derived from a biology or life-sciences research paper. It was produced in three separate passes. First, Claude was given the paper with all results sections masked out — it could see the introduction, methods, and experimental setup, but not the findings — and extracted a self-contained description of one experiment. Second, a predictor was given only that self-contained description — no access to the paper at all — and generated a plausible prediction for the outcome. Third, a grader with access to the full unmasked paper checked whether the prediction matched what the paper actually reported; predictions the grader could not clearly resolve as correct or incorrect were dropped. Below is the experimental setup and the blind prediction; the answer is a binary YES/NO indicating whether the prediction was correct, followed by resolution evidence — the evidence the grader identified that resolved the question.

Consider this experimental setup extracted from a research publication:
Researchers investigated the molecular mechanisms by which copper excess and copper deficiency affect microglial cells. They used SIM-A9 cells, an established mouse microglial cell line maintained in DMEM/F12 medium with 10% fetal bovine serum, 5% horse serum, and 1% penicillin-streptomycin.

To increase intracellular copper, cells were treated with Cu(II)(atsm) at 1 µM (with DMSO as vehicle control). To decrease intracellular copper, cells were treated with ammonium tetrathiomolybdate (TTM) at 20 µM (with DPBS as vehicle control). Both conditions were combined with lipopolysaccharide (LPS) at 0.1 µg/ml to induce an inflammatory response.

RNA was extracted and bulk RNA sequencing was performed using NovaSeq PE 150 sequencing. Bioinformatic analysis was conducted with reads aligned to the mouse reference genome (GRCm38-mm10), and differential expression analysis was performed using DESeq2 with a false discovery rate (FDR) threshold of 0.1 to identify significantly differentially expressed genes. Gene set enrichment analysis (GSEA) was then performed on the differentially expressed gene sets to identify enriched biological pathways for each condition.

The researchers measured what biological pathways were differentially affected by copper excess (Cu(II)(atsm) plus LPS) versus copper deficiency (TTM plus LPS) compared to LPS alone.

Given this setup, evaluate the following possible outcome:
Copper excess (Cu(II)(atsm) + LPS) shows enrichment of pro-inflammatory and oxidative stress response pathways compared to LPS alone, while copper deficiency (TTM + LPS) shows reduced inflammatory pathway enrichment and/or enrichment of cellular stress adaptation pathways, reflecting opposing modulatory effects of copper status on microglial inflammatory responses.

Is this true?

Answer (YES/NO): NO